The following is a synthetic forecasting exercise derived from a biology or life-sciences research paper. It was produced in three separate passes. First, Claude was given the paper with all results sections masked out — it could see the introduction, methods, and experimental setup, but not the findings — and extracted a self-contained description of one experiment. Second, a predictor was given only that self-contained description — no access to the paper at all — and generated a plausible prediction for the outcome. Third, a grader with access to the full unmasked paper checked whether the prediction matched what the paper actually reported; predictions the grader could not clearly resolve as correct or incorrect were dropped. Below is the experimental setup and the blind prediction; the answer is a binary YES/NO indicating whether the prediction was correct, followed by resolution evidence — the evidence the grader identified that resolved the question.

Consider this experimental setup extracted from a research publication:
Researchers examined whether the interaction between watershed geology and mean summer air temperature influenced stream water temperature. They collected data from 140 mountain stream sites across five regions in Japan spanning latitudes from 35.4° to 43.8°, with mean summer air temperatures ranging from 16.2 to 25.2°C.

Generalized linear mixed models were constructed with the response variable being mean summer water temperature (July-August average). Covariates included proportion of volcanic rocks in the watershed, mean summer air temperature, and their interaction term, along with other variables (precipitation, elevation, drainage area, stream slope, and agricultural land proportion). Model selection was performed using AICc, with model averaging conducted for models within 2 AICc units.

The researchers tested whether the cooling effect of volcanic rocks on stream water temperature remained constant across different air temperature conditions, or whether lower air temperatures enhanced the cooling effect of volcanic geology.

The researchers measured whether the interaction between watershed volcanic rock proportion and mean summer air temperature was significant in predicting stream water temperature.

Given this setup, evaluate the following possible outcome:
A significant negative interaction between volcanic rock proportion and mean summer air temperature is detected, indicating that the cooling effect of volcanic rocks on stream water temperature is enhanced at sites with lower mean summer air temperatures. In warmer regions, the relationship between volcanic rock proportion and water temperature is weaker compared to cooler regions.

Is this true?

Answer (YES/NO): YES